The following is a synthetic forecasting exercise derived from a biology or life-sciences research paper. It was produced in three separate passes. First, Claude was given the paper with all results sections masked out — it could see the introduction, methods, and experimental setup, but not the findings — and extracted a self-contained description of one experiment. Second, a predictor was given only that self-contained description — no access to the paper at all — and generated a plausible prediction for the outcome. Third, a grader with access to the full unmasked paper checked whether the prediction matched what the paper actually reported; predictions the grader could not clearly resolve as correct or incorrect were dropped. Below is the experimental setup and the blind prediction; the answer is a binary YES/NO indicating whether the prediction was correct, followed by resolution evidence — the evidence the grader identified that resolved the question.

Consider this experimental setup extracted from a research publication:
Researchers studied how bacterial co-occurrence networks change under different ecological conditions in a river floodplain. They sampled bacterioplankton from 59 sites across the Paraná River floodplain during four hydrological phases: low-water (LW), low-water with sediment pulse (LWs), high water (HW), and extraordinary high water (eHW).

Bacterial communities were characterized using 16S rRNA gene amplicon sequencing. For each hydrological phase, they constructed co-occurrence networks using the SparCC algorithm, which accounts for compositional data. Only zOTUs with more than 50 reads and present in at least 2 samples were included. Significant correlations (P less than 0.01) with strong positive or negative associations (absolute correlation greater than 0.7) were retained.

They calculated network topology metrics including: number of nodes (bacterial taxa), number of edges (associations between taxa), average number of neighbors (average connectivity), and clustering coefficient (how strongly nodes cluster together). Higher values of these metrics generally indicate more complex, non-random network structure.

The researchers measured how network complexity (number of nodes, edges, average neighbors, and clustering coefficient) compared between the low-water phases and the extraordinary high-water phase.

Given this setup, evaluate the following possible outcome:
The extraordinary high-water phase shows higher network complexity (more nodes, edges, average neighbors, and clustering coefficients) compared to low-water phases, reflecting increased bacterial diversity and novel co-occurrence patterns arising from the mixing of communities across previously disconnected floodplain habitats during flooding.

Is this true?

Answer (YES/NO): NO